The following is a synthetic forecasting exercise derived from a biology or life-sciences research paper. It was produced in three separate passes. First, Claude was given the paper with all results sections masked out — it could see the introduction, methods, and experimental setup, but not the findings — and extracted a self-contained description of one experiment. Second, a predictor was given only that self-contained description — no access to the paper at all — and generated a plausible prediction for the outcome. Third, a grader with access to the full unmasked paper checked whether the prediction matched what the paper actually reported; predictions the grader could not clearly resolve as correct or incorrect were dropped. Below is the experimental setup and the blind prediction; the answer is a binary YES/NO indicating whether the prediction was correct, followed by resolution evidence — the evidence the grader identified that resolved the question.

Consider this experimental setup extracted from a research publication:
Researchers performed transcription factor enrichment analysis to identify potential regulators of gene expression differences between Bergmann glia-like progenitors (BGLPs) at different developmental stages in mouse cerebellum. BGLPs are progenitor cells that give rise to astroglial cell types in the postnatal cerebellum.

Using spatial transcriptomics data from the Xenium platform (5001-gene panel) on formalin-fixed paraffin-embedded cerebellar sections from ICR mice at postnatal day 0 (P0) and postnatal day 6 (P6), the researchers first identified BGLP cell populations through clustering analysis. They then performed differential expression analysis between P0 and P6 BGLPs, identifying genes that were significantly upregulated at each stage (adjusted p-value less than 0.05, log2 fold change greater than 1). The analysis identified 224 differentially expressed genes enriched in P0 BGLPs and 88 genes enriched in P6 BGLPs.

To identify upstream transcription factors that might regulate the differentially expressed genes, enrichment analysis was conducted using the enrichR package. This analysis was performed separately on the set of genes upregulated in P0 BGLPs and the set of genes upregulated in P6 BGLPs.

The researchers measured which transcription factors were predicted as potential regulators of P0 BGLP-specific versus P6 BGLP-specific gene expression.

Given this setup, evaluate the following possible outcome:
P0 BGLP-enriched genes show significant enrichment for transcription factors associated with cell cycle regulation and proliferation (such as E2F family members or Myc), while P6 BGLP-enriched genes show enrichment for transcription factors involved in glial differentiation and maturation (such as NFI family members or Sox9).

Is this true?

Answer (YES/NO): YES